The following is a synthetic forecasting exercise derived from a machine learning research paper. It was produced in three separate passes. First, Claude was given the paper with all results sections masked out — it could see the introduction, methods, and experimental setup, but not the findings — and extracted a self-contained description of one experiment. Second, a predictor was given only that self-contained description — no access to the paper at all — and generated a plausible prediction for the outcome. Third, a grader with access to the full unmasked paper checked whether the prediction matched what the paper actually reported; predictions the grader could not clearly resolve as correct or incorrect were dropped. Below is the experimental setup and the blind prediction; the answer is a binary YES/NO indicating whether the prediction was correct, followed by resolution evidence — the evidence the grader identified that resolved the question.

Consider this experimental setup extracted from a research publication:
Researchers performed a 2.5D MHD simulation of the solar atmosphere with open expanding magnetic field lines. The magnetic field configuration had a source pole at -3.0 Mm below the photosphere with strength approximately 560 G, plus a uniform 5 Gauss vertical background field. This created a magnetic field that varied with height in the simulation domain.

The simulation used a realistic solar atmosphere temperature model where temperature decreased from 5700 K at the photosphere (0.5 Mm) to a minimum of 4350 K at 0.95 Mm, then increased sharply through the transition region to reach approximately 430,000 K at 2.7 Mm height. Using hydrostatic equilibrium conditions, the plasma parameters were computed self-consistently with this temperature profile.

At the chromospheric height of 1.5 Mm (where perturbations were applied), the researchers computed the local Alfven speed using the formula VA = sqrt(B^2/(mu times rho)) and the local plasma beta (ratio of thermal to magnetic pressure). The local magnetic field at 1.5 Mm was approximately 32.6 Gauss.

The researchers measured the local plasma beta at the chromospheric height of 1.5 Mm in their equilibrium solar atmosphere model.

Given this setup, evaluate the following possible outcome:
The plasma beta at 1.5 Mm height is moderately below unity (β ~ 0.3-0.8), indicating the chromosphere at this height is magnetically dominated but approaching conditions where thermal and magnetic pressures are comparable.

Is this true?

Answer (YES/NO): NO